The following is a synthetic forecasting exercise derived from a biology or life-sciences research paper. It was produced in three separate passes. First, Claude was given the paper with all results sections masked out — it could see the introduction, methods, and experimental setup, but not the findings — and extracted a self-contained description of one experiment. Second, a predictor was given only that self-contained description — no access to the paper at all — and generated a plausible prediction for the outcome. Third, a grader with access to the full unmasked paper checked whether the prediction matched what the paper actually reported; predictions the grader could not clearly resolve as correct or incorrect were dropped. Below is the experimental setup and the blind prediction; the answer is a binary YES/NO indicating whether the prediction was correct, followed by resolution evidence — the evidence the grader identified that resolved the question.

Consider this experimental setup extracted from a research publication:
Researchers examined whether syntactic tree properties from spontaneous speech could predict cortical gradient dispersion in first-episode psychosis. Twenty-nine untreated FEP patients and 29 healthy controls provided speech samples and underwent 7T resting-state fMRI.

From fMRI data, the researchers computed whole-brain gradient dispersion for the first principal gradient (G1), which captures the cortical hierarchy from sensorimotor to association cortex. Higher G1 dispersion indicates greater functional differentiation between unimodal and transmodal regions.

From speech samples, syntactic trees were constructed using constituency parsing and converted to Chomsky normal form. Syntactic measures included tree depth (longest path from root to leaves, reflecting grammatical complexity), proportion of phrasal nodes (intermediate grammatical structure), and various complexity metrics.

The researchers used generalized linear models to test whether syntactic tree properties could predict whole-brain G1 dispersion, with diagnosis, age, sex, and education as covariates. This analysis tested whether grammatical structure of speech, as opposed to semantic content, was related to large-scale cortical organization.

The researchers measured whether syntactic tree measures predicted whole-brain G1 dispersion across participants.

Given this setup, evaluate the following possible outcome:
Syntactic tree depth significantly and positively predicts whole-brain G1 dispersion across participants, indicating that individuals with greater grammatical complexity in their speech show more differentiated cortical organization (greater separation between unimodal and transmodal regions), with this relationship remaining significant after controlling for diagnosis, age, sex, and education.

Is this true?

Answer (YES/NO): NO